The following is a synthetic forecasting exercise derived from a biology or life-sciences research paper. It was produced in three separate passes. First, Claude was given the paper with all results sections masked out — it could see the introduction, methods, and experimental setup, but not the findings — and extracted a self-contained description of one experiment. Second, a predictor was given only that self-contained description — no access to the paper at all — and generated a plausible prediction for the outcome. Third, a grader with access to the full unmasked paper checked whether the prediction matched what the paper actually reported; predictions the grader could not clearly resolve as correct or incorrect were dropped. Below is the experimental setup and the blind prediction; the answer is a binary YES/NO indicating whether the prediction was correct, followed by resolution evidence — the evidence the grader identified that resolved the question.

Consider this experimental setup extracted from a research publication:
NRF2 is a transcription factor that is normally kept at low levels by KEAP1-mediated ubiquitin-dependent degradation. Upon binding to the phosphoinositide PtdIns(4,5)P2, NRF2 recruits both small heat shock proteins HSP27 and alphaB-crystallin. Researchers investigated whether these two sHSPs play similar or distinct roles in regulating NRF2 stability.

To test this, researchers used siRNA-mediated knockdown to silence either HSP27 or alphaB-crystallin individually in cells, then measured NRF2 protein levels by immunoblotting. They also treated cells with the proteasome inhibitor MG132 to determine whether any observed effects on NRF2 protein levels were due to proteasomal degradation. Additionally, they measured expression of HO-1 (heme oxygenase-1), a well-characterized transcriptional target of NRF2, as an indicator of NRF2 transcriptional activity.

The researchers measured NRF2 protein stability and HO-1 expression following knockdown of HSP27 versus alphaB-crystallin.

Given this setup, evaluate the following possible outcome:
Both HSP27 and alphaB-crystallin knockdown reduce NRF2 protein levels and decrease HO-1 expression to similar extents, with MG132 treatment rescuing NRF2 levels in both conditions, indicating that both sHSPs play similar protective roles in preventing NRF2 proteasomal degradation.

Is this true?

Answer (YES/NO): NO